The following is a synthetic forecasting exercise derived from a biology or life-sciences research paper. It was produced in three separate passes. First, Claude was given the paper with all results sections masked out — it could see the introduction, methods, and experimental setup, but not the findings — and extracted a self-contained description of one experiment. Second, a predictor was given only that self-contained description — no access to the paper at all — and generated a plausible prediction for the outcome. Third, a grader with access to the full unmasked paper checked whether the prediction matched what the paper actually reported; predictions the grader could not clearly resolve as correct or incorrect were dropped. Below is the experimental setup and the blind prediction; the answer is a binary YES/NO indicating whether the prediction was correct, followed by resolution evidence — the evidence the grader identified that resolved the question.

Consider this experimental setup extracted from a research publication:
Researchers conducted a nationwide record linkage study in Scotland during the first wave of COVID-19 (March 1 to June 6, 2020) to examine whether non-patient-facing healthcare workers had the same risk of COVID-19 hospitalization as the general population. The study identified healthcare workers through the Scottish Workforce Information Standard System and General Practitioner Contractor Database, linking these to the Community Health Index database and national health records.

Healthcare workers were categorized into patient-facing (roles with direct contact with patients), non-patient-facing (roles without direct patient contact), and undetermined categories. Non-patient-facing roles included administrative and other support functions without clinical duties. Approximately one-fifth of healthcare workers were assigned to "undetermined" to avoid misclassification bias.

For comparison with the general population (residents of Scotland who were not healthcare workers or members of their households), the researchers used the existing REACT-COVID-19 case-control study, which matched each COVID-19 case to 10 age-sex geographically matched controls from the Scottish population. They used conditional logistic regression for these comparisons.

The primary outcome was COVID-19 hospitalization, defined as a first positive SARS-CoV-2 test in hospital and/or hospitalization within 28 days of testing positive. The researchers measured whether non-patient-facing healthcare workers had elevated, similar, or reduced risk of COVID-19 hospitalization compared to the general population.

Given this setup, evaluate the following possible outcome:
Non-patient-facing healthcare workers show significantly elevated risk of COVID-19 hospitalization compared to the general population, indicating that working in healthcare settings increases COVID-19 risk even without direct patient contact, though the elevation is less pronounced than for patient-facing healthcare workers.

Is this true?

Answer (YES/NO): NO